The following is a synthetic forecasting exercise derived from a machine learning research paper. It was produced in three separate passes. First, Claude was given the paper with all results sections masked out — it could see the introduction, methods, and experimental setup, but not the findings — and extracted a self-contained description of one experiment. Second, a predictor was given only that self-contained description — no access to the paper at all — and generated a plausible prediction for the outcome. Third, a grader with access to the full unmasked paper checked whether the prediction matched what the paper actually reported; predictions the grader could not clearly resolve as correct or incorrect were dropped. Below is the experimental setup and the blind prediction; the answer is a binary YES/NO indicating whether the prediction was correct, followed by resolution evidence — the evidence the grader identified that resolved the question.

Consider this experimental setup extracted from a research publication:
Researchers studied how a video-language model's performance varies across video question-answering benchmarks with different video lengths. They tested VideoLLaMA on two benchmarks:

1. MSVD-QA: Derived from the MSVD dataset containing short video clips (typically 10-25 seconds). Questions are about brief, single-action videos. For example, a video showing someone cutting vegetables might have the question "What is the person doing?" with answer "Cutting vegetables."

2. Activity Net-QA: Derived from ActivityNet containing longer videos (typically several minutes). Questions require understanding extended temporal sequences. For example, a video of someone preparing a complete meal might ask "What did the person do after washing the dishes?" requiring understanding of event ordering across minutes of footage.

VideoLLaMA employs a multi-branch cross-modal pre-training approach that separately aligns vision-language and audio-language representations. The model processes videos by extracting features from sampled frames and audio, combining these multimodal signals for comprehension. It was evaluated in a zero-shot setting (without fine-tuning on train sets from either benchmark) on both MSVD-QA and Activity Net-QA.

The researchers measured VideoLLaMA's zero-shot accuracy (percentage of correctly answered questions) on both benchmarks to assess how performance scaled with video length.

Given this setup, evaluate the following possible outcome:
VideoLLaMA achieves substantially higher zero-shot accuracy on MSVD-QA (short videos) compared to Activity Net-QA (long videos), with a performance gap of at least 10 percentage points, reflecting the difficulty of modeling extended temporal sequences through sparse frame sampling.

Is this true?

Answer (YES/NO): YES